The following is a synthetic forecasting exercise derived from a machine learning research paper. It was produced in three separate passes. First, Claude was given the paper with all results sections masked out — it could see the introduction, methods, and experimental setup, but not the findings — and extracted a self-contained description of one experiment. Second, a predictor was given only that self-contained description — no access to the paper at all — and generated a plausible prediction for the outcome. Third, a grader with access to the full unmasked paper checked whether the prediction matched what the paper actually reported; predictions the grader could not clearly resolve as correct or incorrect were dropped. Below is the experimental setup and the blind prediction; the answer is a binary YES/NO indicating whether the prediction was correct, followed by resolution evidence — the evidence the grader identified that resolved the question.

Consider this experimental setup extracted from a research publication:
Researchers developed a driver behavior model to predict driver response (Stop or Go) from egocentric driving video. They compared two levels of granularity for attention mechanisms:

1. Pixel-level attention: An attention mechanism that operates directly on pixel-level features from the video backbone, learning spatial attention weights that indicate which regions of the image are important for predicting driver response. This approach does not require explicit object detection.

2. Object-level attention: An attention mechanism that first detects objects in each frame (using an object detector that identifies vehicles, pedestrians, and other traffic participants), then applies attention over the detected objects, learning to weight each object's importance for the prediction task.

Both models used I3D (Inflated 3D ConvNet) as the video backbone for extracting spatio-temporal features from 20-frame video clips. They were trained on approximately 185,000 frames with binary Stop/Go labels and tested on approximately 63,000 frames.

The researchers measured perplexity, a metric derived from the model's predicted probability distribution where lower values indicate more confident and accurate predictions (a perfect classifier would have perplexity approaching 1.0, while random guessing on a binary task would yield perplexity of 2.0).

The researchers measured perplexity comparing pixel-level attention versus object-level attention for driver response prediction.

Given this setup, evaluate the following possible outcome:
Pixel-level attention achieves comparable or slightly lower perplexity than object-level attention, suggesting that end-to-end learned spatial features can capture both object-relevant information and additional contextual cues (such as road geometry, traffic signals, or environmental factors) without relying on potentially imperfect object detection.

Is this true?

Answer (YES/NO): NO